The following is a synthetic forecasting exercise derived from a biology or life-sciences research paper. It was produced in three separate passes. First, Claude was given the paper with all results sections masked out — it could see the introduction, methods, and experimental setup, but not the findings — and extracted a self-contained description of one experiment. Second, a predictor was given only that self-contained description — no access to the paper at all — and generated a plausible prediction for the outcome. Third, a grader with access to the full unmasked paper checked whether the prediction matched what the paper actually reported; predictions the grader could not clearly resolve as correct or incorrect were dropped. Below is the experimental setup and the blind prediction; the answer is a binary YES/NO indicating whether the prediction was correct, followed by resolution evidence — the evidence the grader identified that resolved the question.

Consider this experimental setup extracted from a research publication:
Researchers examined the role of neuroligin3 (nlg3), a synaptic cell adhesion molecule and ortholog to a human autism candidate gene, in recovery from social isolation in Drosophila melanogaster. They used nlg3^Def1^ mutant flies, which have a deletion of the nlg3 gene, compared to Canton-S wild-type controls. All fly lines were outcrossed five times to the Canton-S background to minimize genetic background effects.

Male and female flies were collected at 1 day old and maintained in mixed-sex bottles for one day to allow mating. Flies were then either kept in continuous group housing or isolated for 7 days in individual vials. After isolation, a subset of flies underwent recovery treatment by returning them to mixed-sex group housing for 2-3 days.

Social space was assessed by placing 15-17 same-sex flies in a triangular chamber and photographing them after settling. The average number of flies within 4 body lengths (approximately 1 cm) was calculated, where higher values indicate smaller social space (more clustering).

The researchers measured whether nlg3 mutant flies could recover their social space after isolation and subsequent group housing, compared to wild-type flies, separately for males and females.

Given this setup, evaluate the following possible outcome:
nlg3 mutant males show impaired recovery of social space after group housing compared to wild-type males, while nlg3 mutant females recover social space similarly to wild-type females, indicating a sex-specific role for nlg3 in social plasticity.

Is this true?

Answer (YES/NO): NO